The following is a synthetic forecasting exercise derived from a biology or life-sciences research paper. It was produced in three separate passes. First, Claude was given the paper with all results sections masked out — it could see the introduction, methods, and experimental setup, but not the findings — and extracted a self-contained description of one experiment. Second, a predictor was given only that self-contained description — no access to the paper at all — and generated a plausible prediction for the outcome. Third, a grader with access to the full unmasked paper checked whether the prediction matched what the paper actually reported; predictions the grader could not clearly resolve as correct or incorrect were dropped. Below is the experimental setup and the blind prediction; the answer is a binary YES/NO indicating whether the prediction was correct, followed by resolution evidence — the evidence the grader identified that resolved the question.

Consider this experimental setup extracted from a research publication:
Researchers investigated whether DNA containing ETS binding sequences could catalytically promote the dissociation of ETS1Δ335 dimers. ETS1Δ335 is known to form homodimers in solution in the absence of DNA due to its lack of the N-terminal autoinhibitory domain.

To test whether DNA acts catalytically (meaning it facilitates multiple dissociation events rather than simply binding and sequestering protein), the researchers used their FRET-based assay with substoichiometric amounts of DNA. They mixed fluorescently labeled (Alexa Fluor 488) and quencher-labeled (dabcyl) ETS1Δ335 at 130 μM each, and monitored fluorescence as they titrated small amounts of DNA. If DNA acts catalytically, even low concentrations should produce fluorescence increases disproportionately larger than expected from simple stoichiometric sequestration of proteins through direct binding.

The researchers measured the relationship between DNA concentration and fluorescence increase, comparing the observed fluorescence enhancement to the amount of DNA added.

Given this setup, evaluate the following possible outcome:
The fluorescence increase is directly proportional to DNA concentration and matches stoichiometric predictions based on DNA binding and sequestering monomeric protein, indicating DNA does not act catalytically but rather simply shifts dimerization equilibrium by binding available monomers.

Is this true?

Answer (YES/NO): NO